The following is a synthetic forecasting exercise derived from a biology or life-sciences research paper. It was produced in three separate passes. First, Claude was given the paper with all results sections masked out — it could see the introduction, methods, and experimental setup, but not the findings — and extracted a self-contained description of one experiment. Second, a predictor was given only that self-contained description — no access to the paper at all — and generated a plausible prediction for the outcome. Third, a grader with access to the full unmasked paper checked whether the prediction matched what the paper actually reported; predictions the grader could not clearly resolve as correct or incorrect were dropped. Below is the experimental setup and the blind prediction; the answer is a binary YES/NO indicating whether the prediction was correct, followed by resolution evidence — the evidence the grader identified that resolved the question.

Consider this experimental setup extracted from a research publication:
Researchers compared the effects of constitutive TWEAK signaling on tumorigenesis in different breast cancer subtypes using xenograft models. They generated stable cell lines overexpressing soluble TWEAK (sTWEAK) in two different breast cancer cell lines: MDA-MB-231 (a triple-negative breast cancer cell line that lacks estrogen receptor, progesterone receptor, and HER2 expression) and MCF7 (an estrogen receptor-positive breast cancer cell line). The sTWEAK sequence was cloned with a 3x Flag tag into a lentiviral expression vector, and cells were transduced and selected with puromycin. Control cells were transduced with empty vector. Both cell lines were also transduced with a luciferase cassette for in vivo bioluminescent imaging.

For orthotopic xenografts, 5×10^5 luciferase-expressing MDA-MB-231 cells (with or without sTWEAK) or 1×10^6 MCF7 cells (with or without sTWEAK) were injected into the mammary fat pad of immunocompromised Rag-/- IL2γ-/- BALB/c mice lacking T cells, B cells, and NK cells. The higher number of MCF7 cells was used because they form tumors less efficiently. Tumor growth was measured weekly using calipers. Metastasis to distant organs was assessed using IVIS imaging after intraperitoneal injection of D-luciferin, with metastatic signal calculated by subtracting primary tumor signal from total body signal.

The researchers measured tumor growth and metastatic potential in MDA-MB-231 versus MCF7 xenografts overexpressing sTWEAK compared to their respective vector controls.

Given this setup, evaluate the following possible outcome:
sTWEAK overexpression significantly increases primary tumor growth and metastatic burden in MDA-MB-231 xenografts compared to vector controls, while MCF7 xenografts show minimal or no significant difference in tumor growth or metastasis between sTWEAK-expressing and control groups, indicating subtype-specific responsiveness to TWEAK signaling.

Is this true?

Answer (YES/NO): YES